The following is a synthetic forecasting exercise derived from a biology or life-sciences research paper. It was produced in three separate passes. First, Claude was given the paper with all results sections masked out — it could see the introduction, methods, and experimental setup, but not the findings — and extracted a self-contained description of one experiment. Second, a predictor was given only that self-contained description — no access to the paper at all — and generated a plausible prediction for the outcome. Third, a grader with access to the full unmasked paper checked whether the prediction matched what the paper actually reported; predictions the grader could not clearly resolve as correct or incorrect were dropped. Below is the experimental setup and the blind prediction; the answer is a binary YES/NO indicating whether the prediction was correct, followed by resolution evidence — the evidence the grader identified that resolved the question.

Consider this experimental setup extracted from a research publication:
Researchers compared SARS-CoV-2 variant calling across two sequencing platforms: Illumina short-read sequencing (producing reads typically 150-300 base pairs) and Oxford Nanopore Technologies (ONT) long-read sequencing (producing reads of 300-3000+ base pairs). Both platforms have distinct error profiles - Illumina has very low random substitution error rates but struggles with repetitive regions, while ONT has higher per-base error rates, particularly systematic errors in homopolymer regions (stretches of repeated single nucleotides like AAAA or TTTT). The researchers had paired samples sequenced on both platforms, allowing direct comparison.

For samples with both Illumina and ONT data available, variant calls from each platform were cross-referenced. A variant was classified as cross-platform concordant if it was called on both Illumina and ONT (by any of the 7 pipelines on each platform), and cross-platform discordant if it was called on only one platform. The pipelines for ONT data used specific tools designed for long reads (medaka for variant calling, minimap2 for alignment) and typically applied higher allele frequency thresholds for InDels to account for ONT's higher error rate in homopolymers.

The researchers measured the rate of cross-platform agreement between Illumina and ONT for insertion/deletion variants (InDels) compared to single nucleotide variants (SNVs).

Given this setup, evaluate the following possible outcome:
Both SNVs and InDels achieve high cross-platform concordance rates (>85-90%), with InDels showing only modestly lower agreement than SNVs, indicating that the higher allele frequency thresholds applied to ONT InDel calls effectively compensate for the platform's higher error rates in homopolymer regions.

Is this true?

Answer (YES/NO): NO